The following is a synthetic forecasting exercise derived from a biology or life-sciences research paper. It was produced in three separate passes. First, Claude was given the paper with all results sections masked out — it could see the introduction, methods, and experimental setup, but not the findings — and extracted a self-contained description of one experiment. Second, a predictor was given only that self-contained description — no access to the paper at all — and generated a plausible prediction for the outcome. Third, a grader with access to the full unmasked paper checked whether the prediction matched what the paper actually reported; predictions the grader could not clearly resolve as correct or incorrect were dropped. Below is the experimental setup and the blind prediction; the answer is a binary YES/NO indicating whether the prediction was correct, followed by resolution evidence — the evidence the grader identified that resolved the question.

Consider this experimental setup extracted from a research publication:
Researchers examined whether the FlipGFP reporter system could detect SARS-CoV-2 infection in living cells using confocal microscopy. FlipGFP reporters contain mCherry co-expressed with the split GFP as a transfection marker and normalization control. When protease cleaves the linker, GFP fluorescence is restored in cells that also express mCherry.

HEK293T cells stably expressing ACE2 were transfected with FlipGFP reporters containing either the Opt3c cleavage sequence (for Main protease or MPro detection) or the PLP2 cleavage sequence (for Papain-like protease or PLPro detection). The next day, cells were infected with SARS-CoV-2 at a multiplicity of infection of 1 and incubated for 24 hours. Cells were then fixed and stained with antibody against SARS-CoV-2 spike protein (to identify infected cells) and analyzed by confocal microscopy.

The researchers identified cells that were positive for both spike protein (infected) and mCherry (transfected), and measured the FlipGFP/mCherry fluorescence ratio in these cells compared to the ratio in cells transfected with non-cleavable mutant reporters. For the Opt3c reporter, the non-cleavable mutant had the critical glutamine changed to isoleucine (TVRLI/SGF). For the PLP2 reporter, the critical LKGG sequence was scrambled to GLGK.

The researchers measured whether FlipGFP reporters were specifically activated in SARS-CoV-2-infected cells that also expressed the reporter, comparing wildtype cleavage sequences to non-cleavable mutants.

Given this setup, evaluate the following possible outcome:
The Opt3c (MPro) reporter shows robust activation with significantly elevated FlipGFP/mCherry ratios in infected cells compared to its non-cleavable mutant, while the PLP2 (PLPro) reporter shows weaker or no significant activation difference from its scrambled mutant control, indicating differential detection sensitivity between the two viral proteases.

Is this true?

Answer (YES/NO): NO